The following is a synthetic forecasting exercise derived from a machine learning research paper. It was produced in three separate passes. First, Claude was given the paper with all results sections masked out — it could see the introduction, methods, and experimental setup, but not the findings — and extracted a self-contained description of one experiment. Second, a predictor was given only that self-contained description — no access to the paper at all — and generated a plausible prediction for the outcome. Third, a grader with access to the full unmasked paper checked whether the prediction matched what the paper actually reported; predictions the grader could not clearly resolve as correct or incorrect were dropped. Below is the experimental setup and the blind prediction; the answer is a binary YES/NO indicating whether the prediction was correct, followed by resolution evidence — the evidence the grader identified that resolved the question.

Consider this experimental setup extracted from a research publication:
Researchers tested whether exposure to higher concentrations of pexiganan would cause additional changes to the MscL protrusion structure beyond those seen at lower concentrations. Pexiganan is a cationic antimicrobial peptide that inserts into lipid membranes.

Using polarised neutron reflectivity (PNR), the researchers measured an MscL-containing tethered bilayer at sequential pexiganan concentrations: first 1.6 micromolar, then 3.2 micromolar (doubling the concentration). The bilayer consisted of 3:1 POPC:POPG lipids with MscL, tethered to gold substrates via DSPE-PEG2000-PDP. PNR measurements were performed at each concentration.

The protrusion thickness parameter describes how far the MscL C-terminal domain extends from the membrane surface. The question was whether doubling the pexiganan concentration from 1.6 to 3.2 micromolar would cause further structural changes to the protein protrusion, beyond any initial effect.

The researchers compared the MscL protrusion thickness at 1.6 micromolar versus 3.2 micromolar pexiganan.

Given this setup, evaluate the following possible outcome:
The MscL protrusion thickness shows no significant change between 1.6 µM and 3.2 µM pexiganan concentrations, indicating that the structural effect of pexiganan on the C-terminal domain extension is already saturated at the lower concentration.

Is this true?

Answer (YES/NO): YES